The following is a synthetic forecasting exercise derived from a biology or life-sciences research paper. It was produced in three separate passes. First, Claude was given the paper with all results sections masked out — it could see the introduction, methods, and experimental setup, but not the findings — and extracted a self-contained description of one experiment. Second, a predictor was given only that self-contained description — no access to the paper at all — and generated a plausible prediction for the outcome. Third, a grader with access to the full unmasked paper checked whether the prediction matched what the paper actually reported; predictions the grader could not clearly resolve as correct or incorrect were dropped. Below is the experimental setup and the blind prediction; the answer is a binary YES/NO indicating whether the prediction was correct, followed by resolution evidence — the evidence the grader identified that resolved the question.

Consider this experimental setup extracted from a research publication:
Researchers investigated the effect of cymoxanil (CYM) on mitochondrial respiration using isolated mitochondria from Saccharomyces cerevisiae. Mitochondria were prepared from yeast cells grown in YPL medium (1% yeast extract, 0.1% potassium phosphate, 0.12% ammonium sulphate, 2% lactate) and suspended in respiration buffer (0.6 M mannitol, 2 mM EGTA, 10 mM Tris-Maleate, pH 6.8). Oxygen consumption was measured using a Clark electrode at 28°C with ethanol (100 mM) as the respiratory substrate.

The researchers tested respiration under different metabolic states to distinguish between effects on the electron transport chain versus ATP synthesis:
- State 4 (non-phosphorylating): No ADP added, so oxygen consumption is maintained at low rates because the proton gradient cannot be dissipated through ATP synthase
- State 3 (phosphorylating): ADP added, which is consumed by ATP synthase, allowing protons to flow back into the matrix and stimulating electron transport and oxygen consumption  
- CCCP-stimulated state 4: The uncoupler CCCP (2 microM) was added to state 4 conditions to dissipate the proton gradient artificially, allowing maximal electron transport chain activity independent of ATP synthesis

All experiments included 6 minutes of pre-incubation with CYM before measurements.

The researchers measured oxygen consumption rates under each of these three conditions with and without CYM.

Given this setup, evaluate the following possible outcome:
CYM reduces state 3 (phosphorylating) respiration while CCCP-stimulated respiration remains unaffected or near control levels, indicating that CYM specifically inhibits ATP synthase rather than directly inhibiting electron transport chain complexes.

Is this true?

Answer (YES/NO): NO